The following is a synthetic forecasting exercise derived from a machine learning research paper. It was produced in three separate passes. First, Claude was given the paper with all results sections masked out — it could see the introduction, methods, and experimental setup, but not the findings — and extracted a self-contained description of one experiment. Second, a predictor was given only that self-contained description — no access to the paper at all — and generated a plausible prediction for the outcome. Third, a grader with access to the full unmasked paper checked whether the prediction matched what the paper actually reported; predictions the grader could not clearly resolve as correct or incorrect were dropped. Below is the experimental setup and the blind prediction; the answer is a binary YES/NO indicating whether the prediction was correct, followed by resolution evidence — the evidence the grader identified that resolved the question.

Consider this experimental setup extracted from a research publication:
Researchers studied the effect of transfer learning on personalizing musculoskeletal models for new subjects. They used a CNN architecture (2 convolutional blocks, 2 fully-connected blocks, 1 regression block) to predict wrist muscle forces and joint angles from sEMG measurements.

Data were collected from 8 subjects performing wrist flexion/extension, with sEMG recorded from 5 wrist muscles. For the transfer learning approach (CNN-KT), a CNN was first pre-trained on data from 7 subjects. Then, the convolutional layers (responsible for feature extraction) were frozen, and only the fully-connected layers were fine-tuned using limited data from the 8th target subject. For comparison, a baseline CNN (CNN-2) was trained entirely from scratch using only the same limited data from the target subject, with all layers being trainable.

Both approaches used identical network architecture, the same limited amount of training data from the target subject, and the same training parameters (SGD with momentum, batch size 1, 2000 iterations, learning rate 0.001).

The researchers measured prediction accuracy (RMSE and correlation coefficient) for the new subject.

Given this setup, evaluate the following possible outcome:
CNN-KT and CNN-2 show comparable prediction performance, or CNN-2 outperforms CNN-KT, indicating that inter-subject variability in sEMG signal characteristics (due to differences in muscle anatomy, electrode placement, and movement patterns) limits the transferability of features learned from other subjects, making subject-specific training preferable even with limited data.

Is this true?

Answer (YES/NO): NO